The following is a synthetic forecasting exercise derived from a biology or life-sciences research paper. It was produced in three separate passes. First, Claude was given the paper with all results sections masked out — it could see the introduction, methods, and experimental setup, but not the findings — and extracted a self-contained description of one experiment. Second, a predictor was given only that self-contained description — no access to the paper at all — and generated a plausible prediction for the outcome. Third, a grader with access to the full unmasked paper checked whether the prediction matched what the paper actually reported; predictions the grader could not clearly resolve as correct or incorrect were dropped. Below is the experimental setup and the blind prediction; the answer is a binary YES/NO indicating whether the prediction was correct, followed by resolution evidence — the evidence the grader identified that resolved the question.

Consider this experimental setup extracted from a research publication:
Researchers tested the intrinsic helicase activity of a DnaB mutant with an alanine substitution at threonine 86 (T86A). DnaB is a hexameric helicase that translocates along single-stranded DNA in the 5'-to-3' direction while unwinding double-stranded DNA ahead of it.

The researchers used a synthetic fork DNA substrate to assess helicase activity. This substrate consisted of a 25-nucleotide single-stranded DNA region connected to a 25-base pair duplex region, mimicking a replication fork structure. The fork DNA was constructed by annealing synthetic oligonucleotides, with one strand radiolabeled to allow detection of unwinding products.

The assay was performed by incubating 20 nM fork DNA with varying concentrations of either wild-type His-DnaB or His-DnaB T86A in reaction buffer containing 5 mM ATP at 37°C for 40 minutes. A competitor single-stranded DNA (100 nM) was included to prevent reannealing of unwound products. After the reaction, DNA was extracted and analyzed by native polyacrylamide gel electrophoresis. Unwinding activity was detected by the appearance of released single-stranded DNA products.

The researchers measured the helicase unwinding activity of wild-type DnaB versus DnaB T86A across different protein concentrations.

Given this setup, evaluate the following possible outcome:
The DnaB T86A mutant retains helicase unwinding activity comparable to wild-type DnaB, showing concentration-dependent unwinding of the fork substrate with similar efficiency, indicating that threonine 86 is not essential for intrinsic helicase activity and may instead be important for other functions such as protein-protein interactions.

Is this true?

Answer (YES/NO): YES